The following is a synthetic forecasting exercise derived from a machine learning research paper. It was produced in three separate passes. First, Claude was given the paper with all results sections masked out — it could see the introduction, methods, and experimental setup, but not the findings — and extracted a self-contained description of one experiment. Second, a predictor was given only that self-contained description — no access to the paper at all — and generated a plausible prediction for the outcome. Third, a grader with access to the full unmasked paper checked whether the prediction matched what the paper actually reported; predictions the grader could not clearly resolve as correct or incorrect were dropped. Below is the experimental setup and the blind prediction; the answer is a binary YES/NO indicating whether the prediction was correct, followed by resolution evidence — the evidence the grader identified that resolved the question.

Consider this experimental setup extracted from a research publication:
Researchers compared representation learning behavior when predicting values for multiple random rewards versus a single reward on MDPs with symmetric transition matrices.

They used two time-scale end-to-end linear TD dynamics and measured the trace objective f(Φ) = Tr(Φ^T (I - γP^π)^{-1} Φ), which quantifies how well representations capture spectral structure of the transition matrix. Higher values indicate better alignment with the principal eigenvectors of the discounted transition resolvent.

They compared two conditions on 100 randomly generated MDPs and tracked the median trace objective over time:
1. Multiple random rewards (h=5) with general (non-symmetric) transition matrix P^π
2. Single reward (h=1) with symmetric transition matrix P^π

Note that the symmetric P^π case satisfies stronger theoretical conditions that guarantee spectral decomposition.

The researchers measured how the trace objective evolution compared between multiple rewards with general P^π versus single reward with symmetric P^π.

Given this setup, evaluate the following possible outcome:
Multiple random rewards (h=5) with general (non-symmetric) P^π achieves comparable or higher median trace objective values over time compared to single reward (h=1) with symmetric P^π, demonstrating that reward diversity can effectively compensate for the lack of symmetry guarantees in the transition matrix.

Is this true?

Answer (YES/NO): YES